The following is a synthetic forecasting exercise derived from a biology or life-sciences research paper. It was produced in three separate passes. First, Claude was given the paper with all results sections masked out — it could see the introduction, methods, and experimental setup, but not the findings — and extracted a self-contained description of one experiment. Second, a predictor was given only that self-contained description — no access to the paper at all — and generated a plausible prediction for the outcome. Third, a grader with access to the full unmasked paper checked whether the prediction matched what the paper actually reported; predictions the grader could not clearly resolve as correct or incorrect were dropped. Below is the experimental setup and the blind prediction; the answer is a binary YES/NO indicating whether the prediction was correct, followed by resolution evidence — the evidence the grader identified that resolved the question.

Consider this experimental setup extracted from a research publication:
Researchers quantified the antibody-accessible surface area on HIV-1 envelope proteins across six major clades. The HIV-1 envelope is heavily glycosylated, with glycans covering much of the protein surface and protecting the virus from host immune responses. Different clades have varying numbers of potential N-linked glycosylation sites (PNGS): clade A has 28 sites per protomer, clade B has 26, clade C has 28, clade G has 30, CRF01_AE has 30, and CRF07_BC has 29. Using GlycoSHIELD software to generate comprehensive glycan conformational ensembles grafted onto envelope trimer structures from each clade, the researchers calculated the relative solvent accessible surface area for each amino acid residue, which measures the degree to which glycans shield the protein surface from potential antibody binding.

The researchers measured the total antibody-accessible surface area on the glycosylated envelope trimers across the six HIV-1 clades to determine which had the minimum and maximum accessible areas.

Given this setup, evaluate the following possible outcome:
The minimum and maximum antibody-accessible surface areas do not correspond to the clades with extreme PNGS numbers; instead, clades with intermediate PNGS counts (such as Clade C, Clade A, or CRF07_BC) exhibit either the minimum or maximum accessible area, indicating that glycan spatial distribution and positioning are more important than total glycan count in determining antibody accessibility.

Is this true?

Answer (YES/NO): NO